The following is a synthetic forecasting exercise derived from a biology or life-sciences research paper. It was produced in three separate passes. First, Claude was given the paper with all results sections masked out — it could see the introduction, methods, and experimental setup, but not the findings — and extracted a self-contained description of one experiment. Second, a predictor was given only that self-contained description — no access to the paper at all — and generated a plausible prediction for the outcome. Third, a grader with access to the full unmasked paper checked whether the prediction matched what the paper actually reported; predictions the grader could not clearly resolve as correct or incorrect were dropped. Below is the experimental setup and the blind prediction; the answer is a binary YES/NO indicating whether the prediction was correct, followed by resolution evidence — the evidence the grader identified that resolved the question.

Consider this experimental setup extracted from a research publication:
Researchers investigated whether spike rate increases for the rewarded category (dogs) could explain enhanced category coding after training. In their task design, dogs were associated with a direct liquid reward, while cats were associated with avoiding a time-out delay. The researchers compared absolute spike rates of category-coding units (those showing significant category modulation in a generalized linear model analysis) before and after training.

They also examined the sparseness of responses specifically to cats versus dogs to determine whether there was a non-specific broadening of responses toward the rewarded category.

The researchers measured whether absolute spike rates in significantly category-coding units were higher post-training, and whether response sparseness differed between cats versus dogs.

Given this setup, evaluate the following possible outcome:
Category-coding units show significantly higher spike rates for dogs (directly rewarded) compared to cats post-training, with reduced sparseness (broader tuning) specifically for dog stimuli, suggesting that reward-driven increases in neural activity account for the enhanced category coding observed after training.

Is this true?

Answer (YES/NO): NO